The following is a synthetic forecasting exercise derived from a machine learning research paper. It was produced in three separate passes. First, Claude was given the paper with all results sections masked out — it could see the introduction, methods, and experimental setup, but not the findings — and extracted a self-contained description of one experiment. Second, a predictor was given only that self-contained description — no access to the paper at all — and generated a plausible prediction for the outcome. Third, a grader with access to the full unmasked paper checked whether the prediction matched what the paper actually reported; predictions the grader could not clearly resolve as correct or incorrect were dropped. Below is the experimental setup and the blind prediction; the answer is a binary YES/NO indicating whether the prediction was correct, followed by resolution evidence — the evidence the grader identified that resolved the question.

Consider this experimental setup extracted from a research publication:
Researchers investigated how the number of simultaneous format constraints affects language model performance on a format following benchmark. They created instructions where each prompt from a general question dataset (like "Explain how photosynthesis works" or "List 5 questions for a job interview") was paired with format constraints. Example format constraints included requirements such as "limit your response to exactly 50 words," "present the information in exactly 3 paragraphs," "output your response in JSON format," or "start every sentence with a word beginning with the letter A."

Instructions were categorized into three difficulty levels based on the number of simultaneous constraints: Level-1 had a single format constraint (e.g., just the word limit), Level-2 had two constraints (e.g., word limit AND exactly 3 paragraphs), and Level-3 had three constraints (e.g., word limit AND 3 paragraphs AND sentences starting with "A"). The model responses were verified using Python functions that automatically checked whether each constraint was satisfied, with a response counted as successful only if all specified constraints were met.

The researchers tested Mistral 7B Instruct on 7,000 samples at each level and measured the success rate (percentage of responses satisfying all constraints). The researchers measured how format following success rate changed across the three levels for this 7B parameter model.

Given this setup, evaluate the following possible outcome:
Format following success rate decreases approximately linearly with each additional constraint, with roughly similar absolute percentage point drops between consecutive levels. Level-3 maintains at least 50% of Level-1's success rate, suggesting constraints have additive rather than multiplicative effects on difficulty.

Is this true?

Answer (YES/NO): NO